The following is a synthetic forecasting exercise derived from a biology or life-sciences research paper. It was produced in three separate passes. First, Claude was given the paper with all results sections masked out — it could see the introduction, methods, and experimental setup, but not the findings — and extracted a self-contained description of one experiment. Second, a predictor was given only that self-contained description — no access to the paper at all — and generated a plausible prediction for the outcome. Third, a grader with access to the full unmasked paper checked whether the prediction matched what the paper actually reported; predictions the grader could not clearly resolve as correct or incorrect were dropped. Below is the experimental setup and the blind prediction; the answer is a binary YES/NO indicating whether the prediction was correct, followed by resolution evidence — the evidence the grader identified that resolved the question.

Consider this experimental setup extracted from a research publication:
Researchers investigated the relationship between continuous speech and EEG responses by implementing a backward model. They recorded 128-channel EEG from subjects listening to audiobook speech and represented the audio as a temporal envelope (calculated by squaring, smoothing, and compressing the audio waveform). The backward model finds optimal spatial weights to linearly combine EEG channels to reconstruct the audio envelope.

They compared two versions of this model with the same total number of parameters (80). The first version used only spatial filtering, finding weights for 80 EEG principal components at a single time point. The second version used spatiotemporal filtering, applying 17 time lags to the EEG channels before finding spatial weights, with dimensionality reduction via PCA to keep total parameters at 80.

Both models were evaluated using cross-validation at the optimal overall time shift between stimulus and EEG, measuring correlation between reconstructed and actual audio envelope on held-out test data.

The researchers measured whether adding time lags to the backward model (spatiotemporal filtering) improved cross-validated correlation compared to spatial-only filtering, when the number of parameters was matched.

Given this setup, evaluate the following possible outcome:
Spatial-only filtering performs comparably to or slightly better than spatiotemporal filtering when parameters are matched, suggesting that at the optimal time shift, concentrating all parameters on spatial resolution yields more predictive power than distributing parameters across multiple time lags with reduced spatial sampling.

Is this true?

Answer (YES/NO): NO